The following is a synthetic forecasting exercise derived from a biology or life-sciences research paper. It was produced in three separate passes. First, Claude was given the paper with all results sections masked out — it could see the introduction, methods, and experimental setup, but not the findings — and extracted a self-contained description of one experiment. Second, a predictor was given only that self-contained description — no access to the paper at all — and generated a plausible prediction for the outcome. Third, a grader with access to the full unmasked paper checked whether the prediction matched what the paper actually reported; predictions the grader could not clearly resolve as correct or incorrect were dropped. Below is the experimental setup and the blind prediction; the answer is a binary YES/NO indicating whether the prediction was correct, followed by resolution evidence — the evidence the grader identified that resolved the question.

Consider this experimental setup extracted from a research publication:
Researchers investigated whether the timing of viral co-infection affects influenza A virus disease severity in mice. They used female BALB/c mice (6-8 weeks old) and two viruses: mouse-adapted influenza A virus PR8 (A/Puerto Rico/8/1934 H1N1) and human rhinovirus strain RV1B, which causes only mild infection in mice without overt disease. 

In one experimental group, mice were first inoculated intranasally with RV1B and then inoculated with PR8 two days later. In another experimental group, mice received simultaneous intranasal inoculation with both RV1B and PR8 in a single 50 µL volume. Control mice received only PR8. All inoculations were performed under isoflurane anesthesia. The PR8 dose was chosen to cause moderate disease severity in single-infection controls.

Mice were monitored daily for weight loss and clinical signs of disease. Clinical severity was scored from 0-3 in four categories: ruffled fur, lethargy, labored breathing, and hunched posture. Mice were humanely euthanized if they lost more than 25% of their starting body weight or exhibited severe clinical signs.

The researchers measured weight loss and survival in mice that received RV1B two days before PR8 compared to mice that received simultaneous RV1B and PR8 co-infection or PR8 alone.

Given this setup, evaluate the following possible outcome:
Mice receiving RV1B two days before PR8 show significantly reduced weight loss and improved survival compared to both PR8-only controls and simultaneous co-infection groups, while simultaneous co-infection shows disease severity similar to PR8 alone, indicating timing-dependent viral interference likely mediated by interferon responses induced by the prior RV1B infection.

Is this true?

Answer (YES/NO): NO